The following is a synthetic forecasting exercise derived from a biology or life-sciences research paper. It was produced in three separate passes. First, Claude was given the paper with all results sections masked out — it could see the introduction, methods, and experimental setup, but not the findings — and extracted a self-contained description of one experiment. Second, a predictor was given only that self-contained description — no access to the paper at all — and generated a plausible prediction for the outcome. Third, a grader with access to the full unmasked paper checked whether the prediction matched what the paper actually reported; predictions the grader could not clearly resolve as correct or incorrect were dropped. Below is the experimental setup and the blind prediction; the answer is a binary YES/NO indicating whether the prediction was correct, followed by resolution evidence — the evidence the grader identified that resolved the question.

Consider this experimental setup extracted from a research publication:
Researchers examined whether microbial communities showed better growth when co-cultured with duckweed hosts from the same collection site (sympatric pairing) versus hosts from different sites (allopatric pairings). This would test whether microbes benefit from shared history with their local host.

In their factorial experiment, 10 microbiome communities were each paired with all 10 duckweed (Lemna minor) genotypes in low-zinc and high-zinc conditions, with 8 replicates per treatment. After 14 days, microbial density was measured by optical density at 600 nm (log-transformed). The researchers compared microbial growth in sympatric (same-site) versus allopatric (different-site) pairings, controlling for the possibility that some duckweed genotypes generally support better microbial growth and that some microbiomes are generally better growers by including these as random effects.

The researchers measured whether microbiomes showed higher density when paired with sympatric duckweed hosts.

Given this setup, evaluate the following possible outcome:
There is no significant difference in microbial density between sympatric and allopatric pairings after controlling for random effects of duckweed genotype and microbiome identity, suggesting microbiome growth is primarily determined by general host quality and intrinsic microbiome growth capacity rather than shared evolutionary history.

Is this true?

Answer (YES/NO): NO